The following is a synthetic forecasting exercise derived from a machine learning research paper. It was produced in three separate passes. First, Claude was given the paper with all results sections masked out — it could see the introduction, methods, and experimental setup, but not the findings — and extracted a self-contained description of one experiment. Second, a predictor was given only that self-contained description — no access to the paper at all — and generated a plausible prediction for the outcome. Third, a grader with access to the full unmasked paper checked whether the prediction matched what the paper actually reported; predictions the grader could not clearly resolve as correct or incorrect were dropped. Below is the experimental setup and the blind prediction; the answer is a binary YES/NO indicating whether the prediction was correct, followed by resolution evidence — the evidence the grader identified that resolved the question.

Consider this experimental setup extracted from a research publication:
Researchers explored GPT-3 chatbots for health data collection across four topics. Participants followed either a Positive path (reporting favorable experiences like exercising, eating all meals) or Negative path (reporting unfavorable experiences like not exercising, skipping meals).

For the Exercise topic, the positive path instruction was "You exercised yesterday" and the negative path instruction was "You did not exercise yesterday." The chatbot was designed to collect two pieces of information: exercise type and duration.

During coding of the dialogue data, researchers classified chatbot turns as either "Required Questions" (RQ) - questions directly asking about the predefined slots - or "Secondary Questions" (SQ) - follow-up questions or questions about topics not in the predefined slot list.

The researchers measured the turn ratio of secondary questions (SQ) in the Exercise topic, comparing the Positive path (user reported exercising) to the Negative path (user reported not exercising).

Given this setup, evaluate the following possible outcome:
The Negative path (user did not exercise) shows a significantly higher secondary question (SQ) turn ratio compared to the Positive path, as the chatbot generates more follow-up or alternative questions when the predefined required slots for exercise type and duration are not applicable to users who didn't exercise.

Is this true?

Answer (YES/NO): YES